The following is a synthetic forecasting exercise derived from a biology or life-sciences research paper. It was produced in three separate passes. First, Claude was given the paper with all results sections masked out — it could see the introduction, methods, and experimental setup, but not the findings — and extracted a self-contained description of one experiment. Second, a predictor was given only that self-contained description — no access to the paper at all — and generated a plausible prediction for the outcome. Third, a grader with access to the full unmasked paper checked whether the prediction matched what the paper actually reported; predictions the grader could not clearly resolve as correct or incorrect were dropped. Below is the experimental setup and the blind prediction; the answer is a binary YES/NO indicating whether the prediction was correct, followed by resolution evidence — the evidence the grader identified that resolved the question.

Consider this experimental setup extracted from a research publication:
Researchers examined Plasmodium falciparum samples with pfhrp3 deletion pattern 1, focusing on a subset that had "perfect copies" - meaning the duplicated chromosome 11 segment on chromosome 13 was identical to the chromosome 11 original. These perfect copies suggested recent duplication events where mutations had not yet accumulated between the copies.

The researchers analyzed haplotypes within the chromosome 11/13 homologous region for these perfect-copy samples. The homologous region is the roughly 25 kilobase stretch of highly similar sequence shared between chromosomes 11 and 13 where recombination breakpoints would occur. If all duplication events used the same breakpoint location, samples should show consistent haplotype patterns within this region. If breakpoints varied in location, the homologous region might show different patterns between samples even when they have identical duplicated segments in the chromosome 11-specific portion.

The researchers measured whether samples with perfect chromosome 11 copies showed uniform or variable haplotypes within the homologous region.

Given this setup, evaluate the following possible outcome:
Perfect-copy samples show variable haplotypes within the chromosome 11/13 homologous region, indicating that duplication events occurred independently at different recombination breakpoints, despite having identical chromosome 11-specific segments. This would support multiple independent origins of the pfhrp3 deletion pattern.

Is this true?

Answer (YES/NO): YES